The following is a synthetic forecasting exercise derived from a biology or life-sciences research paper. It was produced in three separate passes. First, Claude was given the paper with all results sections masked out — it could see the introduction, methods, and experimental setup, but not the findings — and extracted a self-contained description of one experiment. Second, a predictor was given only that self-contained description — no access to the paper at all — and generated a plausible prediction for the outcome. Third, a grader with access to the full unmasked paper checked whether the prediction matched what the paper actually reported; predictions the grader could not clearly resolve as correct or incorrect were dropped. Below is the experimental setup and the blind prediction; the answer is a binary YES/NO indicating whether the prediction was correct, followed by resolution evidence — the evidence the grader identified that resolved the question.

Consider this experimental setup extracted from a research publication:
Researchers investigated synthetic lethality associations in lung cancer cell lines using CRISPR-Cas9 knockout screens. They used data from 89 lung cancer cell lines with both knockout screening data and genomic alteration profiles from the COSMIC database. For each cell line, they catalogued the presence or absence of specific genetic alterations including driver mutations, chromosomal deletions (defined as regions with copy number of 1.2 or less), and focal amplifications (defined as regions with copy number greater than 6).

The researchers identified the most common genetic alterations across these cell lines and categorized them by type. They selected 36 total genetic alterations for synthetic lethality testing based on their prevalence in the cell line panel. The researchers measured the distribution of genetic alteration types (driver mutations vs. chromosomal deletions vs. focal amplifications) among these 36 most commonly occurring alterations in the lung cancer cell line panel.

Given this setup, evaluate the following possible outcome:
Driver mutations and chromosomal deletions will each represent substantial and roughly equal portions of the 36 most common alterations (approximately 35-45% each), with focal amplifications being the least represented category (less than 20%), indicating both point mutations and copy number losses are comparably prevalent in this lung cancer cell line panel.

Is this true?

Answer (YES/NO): NO